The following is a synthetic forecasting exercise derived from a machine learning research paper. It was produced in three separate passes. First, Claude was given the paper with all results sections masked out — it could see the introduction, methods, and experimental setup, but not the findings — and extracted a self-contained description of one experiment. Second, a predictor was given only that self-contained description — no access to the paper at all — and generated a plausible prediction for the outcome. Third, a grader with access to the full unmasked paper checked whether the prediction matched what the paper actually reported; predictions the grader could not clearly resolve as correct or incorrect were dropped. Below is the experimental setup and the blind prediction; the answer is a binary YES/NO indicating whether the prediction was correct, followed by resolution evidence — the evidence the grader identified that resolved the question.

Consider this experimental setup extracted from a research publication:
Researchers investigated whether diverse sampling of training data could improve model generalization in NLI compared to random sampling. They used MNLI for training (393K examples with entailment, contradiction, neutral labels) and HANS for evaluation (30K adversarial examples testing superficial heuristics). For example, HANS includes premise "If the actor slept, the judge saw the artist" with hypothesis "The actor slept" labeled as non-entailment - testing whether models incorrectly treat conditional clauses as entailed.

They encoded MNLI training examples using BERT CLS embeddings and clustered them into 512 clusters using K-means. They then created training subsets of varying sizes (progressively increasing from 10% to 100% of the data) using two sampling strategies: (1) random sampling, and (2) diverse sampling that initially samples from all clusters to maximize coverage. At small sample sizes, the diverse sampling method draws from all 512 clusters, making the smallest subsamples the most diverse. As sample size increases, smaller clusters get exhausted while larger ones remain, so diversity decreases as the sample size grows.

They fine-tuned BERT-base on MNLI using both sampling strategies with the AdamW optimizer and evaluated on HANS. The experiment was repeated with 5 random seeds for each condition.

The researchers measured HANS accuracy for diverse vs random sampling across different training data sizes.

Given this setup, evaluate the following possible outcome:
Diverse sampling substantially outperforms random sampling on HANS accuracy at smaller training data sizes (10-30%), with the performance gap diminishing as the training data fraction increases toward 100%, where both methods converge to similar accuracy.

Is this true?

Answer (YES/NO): NO